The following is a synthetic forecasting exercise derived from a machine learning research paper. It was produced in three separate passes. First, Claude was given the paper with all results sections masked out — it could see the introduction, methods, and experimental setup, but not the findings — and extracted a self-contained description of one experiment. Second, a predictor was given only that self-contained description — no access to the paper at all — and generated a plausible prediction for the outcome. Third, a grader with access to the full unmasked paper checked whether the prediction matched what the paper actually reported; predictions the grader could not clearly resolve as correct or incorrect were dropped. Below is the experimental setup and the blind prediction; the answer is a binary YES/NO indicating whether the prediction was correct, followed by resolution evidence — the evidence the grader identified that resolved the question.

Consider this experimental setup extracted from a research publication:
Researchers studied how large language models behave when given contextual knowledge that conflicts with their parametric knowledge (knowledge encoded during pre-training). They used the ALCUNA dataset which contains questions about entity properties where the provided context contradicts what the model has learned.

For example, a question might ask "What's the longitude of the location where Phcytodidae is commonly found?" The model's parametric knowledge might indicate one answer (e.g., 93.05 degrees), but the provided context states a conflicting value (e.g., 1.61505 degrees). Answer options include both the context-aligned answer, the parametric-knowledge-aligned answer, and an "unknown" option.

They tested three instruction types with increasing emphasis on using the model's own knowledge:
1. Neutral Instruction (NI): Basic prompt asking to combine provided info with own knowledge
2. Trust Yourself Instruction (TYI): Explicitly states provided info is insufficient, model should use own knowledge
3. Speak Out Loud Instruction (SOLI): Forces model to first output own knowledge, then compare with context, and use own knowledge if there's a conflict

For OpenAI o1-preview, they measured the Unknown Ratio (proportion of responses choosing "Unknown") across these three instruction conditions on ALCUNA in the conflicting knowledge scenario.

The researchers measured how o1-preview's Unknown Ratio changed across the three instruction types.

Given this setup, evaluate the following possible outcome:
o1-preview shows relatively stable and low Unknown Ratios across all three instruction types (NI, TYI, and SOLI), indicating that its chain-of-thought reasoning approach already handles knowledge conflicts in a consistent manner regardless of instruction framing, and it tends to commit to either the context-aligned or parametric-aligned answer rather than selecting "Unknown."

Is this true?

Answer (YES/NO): NO